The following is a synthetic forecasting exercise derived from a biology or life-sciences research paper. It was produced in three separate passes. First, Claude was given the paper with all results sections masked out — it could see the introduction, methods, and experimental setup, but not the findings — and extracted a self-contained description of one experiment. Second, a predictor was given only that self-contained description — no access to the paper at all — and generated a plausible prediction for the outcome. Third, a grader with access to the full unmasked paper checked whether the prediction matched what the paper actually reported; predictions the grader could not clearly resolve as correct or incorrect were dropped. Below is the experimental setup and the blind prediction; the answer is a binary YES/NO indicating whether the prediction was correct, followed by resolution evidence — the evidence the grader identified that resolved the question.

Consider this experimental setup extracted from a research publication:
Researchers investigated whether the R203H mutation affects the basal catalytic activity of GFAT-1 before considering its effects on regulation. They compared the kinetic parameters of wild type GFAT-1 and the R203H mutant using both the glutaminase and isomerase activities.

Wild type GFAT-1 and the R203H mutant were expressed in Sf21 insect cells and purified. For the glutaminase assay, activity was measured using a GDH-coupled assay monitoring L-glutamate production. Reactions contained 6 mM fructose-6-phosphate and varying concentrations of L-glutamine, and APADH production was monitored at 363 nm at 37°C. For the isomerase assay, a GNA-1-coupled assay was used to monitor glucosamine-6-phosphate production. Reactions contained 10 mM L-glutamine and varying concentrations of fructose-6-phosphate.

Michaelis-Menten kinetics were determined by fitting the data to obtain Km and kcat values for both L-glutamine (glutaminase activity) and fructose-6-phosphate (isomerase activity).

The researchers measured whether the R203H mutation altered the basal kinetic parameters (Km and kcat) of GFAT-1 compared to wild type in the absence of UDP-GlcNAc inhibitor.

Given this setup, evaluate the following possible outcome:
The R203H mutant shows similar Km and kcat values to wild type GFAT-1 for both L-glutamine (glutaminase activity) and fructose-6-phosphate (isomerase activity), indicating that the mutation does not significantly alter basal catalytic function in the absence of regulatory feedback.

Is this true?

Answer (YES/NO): YES